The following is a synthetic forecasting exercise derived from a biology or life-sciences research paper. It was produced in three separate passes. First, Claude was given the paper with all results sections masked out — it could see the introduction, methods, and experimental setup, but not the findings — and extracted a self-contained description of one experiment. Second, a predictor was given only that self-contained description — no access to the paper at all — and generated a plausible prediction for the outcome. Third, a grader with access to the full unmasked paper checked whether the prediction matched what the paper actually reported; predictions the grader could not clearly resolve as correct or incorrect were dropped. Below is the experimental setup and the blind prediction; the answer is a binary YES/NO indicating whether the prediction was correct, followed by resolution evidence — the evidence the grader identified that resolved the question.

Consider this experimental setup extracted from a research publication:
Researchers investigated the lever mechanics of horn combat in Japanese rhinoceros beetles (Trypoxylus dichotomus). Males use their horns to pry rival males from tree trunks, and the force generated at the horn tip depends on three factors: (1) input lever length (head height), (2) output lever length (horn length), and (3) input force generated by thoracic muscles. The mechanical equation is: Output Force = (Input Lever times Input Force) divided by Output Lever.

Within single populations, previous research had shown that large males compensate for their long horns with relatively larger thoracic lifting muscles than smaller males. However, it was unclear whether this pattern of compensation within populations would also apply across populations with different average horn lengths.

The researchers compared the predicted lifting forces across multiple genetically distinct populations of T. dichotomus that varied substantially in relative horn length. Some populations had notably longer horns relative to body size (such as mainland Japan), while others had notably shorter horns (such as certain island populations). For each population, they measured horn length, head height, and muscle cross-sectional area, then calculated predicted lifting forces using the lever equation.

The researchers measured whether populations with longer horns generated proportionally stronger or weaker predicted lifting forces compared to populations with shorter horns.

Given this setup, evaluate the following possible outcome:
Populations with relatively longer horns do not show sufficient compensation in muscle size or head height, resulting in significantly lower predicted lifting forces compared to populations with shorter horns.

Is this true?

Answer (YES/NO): YES